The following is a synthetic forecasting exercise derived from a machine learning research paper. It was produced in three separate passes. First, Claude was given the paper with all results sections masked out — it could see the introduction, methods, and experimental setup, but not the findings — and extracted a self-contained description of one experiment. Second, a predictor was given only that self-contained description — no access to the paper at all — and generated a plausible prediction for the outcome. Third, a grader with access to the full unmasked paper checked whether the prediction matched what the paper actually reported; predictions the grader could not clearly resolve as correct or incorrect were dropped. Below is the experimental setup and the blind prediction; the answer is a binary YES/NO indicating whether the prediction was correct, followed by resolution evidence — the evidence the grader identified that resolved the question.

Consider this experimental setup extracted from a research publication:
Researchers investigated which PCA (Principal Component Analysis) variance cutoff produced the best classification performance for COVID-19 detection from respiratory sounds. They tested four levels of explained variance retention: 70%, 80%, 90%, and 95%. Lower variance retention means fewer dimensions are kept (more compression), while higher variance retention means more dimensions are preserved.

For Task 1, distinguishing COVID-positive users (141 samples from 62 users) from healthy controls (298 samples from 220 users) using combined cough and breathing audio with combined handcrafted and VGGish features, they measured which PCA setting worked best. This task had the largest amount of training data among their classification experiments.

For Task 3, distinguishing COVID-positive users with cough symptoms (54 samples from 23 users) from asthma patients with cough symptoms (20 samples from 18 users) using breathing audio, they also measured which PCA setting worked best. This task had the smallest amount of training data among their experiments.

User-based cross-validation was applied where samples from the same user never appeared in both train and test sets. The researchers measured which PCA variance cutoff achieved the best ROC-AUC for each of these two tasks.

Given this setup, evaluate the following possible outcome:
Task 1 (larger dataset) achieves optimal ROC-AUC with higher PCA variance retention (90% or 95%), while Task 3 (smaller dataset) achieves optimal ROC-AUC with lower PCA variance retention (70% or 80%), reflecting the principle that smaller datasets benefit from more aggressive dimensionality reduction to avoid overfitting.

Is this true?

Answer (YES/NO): YES